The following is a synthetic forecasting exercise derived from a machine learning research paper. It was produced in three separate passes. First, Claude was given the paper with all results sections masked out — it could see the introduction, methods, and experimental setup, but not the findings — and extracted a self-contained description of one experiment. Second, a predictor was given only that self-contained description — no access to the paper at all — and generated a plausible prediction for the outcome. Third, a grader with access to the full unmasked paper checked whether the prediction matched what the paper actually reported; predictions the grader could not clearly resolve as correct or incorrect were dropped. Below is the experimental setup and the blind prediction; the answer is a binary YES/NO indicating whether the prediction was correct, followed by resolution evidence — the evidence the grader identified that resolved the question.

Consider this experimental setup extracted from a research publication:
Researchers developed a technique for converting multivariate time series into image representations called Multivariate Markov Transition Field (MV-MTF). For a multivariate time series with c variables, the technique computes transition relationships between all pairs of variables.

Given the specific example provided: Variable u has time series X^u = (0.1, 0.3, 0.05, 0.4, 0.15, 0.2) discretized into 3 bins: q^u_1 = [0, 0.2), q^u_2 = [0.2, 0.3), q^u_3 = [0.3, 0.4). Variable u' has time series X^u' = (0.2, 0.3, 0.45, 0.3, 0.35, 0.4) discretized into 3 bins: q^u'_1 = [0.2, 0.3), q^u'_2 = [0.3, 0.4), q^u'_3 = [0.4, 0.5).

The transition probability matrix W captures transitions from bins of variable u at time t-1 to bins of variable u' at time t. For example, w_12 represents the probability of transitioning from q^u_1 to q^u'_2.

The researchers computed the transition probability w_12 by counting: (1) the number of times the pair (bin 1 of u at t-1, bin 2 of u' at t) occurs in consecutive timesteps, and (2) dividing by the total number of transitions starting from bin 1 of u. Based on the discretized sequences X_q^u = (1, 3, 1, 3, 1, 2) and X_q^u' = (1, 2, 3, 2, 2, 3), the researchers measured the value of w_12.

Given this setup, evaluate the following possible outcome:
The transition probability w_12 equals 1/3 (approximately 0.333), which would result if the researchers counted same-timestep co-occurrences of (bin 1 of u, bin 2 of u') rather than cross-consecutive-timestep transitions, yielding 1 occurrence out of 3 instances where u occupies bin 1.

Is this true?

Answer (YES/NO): NO